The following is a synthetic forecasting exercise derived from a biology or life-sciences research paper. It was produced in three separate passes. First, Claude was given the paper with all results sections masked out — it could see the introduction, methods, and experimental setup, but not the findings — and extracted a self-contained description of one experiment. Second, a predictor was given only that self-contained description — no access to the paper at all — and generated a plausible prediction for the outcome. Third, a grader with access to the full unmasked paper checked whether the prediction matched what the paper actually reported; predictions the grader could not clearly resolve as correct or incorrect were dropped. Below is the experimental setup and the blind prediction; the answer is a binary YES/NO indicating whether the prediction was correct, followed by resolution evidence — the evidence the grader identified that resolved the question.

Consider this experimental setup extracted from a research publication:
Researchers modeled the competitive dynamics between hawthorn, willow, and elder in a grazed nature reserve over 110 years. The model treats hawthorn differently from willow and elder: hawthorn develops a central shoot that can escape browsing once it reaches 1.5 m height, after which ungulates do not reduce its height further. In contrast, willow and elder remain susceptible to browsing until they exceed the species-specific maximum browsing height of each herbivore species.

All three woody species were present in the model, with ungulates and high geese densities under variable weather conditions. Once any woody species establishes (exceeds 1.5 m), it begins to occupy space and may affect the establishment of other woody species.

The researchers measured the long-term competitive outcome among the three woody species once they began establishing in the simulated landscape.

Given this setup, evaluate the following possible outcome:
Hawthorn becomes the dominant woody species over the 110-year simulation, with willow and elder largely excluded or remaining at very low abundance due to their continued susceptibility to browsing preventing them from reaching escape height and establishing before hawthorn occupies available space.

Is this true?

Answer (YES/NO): NO